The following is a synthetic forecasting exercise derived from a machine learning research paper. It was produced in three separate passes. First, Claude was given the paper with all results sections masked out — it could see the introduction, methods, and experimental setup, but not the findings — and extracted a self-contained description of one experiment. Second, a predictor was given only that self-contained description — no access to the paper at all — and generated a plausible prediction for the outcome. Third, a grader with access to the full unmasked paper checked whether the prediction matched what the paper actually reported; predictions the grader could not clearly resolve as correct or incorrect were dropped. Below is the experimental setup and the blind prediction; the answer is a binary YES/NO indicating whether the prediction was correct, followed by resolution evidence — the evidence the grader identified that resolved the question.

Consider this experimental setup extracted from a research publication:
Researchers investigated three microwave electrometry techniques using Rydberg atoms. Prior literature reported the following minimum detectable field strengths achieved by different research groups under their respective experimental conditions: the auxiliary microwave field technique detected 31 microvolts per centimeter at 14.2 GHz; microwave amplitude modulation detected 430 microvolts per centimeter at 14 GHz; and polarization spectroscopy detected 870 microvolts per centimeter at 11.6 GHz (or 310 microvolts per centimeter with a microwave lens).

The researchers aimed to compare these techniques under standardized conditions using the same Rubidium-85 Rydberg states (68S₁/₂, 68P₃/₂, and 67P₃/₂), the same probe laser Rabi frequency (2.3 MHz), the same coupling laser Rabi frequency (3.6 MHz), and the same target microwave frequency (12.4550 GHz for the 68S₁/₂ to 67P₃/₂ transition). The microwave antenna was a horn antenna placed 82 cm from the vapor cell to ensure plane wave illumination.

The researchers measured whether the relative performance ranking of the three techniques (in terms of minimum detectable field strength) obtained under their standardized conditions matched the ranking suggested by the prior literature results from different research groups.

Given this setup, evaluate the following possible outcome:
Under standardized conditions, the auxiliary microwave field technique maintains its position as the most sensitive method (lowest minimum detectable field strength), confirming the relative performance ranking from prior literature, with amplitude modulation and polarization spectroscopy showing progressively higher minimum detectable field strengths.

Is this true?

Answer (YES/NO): NO